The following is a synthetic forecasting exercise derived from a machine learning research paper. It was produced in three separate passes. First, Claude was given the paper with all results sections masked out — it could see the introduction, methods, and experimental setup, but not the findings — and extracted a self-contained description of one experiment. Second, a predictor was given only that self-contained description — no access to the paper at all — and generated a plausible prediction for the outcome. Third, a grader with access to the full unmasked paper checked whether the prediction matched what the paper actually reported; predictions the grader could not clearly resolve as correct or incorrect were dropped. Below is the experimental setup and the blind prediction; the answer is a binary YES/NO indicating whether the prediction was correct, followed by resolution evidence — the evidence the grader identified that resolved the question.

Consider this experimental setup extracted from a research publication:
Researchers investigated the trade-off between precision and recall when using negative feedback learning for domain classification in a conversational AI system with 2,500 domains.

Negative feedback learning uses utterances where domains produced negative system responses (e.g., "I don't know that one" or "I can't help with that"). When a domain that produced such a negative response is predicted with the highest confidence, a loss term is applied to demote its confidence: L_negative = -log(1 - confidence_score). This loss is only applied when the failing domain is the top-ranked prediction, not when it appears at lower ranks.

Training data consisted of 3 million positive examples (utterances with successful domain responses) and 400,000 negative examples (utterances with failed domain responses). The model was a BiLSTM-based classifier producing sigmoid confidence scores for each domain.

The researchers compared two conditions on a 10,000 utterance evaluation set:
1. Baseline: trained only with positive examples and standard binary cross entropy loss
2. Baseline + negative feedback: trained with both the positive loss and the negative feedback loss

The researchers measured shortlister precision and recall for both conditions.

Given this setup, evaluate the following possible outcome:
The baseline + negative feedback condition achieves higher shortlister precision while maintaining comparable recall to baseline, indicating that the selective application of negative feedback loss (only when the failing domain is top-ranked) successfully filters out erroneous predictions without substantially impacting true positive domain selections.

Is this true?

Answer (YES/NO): NO